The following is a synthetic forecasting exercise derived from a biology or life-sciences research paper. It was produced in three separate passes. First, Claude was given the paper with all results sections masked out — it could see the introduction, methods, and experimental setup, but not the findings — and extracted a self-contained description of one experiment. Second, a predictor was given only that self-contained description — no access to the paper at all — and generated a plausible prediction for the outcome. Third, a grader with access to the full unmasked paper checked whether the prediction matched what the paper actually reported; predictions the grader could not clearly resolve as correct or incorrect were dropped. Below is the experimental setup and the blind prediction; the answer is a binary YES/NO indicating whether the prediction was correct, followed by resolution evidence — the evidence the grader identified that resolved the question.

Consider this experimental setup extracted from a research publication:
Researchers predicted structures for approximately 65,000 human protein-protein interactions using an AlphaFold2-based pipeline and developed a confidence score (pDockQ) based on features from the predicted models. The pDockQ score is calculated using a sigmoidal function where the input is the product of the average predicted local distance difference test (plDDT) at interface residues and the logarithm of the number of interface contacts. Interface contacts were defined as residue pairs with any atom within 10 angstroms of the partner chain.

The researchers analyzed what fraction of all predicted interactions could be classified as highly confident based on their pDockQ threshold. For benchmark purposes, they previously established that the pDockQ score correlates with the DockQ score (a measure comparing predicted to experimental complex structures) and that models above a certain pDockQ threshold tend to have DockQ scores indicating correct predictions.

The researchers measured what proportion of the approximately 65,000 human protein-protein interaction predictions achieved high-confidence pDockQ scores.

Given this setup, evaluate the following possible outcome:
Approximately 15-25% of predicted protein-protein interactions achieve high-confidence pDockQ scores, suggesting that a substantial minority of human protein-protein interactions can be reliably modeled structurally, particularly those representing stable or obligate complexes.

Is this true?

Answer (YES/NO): NO